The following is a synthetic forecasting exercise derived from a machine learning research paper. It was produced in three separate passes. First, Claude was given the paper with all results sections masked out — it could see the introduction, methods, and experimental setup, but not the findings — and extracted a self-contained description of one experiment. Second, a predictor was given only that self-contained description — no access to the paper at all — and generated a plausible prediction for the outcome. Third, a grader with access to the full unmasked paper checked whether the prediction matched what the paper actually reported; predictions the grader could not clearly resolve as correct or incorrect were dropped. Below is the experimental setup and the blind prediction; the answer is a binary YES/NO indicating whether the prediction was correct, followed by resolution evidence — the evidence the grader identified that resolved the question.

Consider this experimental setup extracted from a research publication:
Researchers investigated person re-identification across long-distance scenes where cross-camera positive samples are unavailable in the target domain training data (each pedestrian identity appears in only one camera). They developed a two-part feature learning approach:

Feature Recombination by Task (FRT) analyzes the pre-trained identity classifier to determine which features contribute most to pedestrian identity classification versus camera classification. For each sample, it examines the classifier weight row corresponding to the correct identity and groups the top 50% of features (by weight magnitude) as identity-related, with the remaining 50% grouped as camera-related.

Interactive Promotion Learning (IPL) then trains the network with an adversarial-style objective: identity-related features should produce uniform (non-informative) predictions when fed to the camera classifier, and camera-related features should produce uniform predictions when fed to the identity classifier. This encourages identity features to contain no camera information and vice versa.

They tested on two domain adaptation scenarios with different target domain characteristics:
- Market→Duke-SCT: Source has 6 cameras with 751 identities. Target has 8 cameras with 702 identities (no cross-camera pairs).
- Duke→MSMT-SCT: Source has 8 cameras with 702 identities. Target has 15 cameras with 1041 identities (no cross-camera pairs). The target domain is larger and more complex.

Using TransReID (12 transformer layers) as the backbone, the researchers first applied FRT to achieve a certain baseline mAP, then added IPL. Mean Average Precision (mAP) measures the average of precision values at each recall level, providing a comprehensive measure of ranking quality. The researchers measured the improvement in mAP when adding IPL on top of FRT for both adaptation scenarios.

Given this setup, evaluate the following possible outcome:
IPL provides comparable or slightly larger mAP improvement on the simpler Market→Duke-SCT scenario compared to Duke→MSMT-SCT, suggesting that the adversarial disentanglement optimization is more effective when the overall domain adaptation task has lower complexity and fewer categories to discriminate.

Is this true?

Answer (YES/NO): NO